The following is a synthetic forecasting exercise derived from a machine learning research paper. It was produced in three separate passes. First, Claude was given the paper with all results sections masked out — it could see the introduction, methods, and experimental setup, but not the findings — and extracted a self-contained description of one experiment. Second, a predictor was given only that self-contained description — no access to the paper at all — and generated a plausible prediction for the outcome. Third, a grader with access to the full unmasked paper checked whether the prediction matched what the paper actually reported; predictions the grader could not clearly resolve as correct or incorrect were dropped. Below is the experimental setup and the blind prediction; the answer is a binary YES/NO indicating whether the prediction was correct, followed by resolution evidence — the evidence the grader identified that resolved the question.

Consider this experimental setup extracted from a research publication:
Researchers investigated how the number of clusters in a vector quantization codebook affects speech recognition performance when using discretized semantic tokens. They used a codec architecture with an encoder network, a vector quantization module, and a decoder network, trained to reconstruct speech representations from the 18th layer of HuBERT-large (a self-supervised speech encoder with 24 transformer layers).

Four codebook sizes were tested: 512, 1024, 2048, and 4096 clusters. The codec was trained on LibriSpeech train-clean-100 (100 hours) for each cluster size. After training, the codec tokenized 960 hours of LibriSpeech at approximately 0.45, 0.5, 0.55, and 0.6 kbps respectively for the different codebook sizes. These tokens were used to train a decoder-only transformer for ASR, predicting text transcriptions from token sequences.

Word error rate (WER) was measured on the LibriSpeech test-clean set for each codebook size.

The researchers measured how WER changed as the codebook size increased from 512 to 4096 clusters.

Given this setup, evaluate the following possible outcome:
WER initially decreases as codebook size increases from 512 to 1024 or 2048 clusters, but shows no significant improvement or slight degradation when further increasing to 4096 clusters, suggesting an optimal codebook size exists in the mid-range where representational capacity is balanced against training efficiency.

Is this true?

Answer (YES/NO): YES